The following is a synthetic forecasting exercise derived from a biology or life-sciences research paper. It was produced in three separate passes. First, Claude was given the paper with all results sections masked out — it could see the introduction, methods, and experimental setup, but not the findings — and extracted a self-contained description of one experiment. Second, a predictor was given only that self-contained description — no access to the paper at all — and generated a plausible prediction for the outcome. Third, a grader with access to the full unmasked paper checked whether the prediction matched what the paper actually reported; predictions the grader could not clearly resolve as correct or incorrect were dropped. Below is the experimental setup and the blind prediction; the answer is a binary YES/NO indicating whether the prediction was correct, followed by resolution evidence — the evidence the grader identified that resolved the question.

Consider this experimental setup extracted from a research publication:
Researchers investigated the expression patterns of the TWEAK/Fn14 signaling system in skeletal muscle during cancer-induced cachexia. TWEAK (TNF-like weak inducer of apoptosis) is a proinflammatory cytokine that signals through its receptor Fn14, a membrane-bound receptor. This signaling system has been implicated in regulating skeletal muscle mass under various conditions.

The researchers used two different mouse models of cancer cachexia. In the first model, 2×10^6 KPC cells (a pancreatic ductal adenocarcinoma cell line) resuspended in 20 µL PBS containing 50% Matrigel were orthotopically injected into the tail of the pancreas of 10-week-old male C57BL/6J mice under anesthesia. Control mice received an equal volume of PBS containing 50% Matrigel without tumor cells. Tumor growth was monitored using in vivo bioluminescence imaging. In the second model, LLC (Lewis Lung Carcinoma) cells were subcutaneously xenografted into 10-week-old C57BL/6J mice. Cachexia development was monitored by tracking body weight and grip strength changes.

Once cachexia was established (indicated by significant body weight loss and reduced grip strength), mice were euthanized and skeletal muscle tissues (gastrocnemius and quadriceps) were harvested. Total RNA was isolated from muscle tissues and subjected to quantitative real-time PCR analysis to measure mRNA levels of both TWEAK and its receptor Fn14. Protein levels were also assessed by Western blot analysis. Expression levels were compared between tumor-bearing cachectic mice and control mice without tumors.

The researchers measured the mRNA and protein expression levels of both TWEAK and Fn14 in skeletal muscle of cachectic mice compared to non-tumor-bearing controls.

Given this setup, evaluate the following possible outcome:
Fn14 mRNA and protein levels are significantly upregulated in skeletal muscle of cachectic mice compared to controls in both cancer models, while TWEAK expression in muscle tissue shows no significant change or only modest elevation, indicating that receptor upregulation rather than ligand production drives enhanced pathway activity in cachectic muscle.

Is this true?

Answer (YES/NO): YES